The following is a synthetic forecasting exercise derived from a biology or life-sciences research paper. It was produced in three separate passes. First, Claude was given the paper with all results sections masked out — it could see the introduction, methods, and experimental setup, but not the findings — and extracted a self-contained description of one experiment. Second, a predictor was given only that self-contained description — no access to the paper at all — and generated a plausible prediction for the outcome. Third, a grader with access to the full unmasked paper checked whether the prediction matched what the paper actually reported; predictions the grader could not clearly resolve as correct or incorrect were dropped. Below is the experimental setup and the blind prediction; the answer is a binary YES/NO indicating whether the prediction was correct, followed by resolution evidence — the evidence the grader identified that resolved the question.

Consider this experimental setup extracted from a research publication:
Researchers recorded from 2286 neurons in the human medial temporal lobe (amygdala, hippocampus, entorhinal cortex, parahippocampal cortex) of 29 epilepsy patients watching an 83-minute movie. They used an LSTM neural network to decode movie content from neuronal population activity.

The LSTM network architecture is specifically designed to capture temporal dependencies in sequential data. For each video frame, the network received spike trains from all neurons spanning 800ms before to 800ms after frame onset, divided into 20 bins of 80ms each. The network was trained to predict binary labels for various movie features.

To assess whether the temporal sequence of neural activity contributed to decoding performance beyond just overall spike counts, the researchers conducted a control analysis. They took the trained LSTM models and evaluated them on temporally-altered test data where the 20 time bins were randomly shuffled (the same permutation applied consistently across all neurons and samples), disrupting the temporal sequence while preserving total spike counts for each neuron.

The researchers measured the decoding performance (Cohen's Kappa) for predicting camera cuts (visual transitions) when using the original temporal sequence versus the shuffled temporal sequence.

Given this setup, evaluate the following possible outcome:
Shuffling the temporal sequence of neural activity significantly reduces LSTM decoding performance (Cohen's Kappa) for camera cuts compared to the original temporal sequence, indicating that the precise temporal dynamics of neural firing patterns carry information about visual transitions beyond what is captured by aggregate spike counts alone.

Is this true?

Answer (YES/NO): YES